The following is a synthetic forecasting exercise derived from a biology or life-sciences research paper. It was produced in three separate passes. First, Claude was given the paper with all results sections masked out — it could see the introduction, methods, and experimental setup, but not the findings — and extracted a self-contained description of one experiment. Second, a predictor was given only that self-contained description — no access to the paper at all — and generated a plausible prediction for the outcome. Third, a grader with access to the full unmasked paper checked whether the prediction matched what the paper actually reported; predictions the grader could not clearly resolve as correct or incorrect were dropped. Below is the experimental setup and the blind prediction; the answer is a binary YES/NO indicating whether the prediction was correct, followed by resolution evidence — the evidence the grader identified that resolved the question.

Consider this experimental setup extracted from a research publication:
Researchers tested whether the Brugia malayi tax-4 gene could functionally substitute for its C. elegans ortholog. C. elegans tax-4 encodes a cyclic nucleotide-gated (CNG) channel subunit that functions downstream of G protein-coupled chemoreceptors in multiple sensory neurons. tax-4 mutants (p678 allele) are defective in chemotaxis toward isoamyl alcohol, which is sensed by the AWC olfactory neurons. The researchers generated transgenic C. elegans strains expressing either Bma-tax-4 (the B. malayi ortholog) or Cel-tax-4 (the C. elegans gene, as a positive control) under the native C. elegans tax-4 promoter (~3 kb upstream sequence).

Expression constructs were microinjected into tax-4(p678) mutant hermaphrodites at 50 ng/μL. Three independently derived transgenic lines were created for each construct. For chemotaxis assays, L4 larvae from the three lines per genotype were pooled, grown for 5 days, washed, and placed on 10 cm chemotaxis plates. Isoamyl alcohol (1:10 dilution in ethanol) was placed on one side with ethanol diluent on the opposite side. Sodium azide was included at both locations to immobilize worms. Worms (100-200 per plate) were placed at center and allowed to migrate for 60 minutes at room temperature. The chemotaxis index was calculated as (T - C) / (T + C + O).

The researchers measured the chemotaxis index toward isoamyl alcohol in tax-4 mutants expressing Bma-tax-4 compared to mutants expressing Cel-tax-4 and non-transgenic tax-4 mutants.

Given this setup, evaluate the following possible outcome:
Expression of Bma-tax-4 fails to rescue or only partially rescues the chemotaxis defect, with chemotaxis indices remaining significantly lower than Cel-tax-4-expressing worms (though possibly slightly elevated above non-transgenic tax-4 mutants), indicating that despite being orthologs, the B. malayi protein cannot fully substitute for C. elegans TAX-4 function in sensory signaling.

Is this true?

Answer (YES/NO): NO